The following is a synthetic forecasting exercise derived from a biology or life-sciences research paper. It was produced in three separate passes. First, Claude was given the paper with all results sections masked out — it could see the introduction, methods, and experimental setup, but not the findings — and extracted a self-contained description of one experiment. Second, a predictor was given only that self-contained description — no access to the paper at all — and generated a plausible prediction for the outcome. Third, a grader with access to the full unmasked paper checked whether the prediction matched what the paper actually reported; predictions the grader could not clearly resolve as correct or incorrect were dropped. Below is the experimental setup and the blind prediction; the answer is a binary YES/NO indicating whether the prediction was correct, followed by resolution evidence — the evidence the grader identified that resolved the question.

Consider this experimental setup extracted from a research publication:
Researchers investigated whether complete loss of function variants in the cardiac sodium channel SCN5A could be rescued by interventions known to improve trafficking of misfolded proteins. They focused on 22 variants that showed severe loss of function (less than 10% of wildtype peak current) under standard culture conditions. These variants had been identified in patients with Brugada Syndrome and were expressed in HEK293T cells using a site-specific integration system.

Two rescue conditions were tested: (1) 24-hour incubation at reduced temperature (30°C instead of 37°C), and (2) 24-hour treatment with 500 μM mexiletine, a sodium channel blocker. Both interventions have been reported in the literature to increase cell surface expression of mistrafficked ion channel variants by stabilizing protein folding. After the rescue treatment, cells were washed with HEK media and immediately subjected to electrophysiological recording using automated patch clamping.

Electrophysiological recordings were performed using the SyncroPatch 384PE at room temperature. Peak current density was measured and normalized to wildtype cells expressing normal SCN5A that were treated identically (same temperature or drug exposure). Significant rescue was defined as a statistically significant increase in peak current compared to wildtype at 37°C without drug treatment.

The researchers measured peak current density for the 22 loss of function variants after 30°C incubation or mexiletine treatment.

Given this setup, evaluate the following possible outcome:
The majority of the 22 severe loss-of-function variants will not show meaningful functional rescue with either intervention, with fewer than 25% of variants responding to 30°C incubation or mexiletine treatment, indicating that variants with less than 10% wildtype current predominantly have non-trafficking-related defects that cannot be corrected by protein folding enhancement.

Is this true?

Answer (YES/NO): NO